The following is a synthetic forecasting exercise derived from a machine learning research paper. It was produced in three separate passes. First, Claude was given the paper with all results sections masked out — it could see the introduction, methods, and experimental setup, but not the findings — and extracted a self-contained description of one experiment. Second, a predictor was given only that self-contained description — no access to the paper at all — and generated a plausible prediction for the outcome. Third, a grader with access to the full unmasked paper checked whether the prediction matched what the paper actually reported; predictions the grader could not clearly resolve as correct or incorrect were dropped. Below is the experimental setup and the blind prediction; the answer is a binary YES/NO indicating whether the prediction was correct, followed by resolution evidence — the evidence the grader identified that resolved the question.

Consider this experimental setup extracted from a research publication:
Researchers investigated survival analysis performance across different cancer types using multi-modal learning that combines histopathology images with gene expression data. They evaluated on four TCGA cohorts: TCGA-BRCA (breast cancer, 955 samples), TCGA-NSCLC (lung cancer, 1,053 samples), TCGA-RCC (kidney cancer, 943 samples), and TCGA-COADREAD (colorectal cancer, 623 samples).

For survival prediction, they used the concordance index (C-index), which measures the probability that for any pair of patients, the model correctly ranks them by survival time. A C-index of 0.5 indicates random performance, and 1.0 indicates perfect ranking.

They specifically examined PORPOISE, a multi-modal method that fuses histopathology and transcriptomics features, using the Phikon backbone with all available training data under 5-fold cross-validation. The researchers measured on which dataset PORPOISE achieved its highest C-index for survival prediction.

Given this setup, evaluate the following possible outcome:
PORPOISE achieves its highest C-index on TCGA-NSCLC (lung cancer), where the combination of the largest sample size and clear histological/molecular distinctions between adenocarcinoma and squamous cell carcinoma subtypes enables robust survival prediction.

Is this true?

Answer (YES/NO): NO